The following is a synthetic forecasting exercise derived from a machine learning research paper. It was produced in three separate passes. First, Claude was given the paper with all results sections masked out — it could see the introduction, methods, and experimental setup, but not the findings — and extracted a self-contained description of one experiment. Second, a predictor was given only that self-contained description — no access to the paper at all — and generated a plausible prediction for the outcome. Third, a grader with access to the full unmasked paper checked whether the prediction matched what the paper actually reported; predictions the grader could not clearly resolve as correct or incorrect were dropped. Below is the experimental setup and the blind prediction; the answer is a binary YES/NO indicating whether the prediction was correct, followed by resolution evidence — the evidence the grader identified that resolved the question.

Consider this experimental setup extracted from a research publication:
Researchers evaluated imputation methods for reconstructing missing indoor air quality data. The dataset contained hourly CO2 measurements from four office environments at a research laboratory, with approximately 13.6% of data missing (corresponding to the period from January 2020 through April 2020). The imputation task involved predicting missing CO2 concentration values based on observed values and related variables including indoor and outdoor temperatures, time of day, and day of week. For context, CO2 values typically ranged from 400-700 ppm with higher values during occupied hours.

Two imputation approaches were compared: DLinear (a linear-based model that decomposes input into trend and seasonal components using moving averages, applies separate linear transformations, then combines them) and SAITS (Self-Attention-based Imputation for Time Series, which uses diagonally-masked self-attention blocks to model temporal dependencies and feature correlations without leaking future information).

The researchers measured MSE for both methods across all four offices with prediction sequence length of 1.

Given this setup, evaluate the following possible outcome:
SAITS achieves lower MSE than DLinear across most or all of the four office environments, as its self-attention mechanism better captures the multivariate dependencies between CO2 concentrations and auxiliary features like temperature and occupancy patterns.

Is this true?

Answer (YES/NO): NO